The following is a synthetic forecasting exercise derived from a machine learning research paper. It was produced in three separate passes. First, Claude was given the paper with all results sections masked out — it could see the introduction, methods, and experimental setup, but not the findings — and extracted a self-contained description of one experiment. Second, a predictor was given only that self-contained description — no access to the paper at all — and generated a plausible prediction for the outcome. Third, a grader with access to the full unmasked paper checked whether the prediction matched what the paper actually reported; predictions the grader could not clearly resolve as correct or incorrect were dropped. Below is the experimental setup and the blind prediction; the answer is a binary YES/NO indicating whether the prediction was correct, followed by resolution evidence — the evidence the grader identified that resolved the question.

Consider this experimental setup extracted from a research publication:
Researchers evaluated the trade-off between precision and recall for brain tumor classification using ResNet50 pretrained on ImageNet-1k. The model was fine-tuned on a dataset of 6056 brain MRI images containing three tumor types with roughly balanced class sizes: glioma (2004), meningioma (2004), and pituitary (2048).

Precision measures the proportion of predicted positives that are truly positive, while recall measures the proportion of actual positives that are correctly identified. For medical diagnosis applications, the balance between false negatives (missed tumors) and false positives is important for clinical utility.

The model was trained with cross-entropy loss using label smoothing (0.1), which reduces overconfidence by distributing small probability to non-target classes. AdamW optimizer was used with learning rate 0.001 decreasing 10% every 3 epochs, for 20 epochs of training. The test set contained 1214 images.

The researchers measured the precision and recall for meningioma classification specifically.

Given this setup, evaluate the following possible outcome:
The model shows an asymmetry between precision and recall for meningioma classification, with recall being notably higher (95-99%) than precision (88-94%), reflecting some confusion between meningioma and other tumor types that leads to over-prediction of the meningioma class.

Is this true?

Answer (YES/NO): NO